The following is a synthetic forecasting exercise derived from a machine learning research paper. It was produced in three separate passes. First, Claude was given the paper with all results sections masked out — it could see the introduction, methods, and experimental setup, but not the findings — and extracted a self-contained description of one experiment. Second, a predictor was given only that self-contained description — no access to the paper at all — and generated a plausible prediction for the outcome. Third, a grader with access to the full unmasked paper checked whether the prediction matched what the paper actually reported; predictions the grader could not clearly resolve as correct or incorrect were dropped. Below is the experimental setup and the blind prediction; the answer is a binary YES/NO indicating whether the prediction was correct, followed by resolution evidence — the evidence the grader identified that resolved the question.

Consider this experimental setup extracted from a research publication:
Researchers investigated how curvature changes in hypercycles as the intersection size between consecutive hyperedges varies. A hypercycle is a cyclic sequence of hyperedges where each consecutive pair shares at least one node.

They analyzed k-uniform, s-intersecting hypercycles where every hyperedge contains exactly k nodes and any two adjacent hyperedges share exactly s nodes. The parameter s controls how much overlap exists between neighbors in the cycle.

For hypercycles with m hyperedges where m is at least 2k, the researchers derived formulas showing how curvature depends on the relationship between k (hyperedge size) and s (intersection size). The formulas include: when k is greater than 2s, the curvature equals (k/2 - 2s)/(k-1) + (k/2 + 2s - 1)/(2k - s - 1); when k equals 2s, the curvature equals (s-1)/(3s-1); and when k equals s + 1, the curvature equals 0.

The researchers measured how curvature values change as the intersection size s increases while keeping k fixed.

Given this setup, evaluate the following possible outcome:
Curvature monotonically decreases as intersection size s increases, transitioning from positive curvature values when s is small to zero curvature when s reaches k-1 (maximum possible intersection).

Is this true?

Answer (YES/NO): NO